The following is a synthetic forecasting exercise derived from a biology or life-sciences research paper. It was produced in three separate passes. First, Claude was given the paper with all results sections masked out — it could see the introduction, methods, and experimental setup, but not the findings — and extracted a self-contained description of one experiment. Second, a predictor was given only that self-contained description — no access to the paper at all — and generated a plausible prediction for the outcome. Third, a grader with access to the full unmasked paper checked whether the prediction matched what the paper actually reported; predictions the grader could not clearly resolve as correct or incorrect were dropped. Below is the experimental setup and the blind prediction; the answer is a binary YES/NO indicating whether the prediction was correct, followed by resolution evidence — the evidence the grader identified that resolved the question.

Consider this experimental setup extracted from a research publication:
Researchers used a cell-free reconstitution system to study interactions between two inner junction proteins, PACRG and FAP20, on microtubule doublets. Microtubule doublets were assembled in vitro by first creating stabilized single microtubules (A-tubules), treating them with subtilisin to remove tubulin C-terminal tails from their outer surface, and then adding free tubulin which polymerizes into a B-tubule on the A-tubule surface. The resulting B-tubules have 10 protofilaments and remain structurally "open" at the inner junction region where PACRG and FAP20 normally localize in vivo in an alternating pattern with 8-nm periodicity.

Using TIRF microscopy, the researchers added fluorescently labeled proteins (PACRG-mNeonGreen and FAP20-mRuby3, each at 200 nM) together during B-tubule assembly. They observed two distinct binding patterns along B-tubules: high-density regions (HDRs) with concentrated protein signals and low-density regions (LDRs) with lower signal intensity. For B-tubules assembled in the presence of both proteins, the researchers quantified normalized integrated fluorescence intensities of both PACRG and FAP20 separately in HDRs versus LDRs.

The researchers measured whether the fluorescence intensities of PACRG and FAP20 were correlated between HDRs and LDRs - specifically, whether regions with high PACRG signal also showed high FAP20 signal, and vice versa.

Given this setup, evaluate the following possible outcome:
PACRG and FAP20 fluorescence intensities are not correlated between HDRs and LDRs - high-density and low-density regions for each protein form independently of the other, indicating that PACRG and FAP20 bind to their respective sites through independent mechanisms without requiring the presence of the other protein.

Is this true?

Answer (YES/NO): NO